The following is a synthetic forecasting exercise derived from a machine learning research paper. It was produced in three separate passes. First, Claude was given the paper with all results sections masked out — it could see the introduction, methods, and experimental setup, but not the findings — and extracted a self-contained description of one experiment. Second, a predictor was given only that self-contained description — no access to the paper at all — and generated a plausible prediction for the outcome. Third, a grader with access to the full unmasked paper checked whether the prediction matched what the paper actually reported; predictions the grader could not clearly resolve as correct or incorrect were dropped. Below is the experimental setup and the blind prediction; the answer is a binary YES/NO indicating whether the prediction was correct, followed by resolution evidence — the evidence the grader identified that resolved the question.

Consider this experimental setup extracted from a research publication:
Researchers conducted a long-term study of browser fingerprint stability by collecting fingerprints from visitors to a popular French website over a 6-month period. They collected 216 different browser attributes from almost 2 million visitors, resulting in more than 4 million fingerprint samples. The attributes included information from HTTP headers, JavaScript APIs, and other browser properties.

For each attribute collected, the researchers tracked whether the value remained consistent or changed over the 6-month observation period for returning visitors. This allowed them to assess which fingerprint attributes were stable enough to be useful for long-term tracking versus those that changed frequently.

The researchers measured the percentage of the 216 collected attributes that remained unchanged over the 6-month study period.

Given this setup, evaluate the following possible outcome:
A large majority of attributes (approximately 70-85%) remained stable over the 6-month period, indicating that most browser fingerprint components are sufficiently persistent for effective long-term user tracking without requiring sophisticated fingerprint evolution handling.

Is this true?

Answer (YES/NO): NO